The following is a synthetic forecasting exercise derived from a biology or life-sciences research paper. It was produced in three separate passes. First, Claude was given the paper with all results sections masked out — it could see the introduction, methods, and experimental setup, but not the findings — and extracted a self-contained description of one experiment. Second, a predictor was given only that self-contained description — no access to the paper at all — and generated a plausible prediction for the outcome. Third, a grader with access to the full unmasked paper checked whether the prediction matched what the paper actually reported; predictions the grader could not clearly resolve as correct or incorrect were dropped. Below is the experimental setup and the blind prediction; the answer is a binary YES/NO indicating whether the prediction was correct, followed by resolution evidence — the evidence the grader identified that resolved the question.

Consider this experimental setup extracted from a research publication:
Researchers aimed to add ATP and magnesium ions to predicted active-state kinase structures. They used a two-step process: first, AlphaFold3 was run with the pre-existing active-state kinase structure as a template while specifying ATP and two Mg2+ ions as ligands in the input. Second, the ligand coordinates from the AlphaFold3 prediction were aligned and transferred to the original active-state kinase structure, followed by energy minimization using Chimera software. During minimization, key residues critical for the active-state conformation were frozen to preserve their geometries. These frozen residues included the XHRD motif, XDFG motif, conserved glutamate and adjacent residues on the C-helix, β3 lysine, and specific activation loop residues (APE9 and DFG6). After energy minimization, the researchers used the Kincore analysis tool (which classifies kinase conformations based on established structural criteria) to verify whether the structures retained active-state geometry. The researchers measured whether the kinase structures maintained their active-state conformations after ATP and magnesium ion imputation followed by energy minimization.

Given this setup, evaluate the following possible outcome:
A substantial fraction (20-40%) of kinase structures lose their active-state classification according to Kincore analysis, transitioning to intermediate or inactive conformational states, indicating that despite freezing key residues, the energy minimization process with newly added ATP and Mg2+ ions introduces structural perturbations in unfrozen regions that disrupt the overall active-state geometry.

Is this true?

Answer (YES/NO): NO